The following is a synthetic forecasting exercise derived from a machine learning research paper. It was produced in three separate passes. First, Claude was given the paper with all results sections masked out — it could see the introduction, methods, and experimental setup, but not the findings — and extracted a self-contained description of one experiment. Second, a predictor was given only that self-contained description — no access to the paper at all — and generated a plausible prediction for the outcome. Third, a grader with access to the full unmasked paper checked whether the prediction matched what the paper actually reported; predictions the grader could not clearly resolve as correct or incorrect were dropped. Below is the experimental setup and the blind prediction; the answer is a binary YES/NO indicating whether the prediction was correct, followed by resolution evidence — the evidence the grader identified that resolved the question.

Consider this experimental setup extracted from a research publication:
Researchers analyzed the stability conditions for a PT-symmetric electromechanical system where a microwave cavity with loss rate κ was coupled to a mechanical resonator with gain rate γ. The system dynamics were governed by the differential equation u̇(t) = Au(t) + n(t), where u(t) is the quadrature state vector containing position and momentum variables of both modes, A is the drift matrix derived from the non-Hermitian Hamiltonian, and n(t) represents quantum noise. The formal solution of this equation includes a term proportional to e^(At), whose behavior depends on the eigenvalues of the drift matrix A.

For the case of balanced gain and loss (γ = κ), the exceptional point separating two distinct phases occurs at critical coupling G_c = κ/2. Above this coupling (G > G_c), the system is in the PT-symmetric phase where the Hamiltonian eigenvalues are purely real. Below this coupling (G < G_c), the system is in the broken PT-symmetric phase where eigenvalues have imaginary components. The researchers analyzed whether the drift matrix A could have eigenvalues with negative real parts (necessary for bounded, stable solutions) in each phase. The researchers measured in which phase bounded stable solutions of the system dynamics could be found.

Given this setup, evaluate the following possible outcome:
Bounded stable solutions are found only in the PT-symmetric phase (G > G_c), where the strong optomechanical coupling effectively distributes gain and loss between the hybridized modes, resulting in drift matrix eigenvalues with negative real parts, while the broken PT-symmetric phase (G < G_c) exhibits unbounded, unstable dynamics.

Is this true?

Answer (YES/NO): YES